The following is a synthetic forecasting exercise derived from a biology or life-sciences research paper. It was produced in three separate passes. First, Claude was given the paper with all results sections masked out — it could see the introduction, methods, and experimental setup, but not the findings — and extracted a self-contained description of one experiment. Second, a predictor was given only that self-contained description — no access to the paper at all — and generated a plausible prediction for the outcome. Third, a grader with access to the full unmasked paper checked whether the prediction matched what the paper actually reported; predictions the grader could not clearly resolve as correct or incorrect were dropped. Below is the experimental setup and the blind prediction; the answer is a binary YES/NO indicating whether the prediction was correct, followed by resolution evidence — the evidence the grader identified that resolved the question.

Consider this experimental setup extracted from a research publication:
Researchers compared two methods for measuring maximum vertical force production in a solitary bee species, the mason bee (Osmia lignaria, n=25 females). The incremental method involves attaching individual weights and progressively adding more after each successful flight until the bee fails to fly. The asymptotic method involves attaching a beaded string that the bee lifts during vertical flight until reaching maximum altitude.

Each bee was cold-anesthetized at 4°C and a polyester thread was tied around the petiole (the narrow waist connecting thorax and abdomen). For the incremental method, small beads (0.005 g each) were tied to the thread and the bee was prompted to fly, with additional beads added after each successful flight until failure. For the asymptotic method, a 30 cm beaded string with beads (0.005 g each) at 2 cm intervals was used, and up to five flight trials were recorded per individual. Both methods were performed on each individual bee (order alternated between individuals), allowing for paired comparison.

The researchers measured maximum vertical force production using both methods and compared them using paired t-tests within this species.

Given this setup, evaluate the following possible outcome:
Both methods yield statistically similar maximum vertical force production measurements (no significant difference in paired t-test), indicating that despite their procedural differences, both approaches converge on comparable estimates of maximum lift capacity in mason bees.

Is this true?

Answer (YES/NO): YES